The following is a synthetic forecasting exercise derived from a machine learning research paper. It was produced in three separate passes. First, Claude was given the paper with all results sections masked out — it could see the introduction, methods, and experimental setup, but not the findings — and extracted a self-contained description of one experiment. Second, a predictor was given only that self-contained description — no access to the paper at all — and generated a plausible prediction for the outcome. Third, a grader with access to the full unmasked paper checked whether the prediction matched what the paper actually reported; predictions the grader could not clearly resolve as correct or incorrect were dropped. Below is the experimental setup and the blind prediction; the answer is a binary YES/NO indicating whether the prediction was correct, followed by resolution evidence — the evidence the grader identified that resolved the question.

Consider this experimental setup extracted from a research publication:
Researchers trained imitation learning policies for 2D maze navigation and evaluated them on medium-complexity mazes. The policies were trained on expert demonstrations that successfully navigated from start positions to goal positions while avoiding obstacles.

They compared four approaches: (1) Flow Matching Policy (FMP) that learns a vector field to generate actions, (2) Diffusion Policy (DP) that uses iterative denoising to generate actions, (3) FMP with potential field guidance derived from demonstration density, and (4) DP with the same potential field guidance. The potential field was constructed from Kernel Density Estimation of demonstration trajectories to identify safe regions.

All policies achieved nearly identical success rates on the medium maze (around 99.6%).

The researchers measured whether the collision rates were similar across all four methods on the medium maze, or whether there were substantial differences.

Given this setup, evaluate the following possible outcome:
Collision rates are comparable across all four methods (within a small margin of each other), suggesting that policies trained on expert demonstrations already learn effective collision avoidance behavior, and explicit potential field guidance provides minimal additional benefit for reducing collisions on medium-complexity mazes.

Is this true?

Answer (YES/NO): NO